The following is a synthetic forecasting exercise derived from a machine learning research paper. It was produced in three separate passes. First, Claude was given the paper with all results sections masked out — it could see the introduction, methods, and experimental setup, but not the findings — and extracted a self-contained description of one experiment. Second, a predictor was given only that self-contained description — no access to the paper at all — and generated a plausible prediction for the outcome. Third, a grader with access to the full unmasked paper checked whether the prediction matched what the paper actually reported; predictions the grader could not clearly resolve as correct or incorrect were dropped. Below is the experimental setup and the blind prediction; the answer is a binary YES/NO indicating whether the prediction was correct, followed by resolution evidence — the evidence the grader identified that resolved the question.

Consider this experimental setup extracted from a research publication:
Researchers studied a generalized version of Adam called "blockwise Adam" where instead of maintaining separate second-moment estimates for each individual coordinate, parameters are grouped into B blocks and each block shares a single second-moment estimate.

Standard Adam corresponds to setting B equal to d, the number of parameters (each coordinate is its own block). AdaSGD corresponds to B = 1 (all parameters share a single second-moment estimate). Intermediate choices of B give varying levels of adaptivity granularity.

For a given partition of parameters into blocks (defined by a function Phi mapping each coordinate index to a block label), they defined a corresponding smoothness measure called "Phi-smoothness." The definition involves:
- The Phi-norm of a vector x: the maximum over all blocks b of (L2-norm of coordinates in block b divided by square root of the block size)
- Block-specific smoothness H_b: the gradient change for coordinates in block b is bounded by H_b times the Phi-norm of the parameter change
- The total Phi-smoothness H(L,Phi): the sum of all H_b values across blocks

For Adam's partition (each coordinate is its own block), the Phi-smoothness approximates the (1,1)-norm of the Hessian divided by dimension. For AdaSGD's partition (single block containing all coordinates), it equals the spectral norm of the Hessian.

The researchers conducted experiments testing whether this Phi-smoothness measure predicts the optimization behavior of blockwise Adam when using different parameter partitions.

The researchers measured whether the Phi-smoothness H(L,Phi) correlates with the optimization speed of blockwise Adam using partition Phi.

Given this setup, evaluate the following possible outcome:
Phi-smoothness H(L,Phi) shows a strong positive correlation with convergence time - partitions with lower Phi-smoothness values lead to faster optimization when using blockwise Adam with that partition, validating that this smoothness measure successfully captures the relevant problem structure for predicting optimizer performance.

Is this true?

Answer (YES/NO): YES